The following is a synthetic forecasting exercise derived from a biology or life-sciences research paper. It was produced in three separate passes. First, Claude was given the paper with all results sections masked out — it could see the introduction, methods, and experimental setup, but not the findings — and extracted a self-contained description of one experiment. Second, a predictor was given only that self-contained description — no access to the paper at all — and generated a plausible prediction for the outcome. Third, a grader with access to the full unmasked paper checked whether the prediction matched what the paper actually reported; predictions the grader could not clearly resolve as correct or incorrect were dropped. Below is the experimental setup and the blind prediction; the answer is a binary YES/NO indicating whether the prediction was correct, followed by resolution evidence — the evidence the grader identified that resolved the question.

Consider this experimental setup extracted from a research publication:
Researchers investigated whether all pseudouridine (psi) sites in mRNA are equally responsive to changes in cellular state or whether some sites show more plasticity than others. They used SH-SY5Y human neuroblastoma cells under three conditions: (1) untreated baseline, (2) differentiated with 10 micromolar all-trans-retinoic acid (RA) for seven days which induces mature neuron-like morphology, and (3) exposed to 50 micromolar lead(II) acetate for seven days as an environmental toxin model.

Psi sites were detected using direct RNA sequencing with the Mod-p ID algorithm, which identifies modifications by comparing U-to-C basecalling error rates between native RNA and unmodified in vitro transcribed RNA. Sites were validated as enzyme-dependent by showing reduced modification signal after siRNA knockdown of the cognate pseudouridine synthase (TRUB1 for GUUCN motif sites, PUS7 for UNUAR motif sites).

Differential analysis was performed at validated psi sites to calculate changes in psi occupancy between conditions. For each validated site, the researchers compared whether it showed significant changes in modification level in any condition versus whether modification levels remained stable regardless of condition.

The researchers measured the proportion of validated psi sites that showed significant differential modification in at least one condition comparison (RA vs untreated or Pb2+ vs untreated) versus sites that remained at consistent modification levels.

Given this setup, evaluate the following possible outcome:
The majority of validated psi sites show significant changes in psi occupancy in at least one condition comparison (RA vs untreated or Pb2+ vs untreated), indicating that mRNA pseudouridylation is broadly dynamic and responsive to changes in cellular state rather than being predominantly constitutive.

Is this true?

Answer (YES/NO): NO